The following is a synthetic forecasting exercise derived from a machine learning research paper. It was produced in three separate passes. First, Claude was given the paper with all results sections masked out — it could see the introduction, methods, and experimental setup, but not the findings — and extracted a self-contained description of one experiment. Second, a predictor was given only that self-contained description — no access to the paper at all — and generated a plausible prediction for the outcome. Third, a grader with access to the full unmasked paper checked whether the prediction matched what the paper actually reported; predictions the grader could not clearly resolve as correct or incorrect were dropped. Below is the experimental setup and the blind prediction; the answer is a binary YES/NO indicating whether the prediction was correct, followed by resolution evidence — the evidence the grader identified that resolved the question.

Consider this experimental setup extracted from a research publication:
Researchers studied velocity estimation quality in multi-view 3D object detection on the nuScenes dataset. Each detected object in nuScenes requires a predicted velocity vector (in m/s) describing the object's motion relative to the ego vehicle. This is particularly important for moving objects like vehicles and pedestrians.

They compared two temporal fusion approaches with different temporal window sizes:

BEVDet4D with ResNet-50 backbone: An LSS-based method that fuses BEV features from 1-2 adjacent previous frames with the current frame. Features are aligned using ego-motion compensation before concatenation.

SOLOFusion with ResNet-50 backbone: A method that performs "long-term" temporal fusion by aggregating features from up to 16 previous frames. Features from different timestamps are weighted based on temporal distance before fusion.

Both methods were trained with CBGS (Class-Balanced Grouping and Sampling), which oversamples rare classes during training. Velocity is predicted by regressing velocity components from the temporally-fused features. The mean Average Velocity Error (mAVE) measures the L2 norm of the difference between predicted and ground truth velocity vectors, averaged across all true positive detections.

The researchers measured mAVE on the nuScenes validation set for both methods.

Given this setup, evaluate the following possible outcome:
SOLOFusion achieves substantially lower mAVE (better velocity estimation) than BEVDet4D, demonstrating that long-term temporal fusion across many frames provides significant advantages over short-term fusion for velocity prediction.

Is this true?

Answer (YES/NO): YES